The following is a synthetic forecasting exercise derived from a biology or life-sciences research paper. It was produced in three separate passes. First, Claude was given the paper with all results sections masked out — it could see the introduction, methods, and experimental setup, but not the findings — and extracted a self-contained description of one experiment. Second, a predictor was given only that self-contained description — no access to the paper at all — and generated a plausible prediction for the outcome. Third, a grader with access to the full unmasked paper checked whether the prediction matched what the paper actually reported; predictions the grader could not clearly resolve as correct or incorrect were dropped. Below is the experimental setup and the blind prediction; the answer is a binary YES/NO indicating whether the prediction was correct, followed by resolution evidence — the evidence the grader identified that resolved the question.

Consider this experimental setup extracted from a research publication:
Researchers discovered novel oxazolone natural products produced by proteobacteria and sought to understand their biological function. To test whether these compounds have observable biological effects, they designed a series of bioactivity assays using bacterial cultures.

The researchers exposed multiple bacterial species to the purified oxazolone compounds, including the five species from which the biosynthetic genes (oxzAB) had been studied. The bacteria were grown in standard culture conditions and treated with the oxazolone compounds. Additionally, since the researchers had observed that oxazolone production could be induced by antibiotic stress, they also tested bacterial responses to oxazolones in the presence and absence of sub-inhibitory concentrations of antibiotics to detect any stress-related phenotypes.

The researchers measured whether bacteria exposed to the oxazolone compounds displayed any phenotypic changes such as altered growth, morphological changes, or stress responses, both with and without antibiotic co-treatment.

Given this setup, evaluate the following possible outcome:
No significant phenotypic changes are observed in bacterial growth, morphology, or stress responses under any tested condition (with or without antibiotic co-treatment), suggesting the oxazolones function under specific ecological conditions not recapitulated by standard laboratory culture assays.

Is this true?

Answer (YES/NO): YES